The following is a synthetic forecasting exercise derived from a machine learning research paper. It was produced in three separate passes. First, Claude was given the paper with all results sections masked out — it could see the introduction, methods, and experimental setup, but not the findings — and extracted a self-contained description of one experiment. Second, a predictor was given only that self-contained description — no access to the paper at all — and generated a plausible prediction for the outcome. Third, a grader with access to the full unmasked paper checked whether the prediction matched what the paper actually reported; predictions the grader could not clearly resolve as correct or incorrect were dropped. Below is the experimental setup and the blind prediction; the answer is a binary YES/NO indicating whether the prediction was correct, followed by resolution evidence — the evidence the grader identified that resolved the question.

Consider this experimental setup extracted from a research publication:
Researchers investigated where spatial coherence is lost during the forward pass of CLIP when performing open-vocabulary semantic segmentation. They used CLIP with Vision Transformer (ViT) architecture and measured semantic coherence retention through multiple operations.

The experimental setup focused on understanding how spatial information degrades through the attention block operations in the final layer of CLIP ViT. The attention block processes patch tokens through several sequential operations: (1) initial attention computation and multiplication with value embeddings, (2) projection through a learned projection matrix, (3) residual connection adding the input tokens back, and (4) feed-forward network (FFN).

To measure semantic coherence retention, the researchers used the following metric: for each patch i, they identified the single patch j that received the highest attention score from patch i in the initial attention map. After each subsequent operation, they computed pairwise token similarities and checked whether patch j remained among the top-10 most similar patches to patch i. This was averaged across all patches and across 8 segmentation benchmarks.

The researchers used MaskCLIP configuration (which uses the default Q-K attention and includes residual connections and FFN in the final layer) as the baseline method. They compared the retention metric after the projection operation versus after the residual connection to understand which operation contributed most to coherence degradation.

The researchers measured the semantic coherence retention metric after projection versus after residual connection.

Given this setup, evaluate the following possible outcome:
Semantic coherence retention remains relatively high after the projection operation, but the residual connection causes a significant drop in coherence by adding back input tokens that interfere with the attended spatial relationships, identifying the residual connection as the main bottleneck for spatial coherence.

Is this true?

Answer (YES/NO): YES